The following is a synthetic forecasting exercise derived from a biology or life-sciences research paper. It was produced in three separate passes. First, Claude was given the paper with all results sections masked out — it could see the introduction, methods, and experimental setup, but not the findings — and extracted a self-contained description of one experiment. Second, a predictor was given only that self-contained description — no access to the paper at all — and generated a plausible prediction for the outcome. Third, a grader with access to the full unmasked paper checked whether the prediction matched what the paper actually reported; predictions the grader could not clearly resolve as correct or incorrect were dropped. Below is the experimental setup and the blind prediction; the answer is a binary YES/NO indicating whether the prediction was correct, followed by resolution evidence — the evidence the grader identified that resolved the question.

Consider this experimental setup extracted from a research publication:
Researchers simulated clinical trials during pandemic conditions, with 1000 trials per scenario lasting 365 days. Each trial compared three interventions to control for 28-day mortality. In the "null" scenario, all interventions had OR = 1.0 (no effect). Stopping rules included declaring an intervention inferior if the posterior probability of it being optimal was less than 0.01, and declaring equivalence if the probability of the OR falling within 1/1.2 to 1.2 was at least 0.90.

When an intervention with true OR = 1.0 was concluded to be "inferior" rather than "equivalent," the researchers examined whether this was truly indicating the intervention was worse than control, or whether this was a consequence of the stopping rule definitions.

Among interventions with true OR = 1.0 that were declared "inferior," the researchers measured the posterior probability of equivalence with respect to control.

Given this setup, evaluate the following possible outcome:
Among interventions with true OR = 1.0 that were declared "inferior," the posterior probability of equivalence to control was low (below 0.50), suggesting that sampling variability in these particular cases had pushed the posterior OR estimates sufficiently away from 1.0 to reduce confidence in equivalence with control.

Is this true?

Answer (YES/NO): NO